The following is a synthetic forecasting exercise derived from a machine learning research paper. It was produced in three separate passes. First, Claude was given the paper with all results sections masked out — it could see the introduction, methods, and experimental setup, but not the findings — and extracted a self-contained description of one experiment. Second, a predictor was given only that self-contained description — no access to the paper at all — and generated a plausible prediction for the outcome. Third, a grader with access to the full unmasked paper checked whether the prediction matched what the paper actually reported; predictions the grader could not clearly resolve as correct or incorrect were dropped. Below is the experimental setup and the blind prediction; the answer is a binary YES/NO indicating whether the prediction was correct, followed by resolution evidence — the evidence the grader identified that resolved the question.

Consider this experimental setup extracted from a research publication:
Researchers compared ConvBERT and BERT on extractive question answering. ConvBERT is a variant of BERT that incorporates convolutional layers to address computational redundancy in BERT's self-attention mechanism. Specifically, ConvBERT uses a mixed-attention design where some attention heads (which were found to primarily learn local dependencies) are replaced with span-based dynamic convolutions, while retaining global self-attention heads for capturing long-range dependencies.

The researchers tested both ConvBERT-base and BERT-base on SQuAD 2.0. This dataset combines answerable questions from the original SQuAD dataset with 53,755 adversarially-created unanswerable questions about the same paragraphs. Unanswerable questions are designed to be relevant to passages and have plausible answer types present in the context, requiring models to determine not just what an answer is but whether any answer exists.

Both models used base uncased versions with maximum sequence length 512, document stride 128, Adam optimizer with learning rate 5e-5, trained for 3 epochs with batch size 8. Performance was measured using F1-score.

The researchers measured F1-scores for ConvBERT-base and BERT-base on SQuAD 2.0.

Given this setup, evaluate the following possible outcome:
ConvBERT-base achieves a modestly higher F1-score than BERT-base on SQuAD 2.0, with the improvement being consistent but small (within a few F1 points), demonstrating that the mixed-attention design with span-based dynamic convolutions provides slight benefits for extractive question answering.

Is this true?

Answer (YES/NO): YES